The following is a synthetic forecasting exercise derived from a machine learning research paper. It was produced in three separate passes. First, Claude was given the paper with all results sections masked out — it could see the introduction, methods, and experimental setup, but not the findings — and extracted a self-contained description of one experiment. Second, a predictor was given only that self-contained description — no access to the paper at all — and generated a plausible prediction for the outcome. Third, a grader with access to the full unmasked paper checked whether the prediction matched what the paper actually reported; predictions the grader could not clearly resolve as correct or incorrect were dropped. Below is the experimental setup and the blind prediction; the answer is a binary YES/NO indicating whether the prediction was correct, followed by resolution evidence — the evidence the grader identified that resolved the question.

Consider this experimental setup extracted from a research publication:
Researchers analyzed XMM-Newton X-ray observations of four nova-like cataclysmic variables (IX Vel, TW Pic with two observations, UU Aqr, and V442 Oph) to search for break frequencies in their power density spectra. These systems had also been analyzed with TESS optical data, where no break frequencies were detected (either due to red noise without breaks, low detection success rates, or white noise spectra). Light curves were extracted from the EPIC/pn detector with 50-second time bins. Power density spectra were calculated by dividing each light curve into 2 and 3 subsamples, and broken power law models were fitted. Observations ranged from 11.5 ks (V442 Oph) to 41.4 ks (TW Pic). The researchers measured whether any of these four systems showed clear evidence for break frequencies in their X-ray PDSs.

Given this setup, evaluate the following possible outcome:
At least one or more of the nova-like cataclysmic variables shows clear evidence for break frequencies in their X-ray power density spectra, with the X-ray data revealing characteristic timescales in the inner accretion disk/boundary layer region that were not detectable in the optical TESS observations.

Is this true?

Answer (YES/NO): NO